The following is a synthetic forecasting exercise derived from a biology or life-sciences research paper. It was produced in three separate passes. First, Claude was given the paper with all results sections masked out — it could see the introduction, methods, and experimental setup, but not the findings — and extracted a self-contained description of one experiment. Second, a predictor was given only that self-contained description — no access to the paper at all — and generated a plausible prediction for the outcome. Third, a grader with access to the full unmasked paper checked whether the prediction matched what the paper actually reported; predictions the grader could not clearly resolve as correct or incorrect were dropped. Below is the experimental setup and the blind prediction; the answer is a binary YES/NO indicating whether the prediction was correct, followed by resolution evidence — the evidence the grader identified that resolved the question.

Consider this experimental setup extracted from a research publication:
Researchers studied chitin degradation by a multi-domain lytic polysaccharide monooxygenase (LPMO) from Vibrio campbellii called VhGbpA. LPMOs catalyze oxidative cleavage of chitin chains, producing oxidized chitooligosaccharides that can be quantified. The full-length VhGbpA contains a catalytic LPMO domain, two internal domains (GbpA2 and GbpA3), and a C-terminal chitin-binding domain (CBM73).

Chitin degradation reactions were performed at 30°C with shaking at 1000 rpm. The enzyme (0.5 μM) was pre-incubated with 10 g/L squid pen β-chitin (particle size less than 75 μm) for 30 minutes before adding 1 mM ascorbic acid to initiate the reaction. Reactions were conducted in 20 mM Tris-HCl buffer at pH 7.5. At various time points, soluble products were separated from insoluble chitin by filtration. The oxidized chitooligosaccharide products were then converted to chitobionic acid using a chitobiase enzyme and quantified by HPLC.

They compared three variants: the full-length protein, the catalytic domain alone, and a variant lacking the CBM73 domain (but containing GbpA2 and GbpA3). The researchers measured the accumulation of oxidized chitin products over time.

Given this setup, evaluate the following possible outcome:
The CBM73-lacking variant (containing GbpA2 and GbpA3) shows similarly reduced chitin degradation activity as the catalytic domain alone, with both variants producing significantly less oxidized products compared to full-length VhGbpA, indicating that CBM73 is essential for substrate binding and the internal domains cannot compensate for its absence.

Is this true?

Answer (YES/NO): NO